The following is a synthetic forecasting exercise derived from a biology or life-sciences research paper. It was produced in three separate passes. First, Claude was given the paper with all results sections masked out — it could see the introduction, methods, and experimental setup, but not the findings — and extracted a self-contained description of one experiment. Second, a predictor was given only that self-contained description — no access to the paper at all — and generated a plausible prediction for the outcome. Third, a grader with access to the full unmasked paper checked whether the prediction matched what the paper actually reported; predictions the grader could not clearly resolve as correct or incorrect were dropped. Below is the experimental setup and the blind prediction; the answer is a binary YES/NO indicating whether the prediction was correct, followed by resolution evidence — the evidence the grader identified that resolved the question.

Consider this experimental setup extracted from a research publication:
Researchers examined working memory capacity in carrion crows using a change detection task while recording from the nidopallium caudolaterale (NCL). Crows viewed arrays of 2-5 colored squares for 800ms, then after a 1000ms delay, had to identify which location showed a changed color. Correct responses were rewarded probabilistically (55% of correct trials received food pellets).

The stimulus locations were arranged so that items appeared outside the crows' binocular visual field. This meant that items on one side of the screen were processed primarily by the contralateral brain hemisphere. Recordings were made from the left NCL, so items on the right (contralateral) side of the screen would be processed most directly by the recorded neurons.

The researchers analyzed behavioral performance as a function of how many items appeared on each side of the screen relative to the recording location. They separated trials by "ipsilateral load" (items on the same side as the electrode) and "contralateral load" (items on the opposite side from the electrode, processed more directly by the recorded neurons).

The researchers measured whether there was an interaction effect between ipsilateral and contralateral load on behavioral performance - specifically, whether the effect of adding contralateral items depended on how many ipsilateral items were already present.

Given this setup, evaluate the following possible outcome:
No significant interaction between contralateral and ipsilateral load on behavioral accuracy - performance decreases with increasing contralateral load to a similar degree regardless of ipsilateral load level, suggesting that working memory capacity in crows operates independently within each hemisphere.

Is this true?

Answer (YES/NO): NO